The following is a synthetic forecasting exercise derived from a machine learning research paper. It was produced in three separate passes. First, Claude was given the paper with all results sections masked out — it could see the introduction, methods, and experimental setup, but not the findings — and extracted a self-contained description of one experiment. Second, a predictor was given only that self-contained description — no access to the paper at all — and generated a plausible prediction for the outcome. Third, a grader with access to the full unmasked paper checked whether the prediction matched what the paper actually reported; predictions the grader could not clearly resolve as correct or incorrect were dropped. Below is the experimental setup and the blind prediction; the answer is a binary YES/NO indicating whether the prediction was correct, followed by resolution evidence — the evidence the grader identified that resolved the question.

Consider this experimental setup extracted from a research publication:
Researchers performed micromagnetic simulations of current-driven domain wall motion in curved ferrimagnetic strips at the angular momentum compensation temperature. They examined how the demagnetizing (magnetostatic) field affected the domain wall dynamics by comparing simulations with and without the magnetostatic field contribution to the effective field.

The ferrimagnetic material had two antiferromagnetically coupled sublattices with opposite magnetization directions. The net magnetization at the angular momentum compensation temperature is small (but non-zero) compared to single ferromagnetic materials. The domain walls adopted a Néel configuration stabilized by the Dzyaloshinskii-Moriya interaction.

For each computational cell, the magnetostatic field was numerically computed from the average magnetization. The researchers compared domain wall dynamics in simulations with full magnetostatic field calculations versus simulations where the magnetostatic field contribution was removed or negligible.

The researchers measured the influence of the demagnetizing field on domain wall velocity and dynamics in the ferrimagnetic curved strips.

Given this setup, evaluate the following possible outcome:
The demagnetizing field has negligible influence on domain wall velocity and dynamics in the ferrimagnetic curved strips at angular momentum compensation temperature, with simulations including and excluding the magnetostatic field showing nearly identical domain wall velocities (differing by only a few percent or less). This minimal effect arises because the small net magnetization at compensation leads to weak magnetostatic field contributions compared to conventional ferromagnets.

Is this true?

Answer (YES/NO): YES